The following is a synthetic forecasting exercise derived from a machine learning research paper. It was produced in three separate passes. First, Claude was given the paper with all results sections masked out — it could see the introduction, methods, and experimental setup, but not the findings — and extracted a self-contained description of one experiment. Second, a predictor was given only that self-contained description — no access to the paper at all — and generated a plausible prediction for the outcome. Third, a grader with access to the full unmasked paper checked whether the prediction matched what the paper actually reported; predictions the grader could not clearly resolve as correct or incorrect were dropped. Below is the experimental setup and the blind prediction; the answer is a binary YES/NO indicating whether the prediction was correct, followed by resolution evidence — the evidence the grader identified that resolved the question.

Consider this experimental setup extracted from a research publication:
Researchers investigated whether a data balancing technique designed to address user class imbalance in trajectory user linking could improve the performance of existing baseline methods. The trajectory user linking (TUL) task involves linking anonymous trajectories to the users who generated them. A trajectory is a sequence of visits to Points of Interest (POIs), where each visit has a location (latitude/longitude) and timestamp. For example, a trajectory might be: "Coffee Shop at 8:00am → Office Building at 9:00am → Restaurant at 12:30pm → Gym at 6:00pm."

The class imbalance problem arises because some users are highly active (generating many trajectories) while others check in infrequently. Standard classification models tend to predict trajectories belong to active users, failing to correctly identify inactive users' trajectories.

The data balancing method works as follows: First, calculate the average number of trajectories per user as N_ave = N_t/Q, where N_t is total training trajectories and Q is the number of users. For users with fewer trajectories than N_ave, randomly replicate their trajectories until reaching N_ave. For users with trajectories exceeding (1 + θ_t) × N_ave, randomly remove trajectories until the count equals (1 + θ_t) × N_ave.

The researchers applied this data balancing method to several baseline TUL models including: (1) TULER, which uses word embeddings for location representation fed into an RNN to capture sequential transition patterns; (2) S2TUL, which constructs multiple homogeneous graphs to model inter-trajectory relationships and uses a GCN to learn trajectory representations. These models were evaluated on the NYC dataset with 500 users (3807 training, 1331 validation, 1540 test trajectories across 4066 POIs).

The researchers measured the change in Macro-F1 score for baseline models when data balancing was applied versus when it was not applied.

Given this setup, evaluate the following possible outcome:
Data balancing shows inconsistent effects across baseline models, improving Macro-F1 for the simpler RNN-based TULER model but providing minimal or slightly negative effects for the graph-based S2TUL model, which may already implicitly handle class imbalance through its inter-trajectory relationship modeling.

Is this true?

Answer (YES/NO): NO